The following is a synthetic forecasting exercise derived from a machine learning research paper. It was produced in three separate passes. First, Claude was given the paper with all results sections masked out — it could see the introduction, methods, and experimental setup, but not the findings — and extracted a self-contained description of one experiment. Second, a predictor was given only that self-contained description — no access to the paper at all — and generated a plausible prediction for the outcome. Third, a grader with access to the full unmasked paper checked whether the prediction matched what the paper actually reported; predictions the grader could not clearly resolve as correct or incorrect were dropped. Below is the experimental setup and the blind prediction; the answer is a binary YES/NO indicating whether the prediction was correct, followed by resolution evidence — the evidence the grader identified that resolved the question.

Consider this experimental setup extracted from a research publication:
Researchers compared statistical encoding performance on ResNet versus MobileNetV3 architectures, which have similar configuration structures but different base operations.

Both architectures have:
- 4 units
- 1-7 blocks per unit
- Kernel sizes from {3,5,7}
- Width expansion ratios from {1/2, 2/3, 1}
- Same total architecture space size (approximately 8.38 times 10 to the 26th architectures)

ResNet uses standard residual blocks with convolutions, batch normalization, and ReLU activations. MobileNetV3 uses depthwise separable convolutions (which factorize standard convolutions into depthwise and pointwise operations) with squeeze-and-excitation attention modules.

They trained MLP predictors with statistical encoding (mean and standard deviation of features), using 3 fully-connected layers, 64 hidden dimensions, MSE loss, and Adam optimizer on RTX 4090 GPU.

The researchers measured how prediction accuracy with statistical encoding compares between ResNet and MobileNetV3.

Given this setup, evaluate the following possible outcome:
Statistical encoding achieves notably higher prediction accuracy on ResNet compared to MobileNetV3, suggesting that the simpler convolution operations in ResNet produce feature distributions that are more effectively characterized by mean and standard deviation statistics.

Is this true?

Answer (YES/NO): NO